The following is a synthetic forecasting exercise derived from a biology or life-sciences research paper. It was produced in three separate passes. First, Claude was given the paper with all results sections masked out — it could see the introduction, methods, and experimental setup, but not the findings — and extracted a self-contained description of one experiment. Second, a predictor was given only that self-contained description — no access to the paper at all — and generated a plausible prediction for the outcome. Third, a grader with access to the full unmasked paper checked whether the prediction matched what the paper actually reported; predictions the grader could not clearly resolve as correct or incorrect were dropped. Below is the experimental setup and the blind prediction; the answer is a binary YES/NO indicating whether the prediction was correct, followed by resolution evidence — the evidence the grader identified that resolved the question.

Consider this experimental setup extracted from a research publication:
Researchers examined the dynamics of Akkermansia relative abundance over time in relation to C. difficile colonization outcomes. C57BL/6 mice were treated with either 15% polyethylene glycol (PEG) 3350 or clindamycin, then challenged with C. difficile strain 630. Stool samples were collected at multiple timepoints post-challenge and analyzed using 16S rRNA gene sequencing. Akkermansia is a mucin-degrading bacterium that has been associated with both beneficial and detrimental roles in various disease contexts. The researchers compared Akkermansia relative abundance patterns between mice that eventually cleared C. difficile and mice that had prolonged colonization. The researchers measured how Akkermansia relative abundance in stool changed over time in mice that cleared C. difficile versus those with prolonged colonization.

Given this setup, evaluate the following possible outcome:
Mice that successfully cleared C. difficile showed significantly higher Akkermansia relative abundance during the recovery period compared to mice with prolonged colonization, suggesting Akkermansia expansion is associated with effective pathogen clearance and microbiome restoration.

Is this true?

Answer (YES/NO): NO